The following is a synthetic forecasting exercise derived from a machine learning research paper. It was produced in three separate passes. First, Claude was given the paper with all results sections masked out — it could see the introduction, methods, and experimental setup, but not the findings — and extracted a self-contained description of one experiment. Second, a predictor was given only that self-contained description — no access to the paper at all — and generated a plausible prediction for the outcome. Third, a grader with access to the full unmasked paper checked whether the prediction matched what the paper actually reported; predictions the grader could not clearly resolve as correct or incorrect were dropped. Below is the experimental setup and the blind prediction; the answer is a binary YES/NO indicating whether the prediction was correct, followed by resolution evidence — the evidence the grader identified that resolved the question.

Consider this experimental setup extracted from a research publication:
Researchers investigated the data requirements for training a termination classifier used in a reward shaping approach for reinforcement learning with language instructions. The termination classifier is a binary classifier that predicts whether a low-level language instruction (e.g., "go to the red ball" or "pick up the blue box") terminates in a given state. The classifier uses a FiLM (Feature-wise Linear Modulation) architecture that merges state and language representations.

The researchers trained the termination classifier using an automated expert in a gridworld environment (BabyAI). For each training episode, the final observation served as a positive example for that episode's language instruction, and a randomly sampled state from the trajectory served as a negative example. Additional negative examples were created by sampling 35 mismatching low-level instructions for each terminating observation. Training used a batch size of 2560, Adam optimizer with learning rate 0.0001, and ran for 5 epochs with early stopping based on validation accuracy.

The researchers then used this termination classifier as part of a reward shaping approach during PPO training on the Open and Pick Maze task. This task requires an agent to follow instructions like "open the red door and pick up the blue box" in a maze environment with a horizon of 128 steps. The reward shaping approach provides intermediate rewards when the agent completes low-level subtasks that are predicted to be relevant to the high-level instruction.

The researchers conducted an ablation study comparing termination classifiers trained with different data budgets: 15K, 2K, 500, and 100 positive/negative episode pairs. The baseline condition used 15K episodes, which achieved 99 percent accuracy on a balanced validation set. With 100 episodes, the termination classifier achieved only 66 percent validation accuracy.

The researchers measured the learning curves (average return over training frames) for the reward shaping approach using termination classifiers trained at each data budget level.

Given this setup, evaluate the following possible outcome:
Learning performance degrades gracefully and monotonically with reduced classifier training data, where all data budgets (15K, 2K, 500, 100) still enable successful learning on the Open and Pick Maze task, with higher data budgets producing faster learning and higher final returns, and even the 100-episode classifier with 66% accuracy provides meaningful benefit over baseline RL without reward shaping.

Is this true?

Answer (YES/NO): NO